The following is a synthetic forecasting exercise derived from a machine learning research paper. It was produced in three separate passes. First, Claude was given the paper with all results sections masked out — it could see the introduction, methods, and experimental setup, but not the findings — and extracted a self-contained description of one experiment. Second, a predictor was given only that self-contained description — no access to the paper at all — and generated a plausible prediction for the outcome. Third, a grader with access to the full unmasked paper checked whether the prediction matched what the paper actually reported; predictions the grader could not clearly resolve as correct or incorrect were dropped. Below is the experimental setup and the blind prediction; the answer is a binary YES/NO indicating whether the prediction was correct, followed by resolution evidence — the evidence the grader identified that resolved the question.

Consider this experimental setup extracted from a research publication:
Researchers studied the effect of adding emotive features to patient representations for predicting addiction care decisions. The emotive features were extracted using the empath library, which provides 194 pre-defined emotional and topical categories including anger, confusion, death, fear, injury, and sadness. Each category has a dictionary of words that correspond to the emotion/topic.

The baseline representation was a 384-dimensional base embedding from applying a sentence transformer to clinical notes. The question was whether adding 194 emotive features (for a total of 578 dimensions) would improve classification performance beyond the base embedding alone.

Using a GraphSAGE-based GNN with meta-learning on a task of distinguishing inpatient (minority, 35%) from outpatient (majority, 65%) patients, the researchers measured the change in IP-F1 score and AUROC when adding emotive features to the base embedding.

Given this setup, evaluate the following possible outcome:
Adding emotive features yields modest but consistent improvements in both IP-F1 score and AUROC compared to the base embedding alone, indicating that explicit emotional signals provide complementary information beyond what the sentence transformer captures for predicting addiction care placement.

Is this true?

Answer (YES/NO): YES